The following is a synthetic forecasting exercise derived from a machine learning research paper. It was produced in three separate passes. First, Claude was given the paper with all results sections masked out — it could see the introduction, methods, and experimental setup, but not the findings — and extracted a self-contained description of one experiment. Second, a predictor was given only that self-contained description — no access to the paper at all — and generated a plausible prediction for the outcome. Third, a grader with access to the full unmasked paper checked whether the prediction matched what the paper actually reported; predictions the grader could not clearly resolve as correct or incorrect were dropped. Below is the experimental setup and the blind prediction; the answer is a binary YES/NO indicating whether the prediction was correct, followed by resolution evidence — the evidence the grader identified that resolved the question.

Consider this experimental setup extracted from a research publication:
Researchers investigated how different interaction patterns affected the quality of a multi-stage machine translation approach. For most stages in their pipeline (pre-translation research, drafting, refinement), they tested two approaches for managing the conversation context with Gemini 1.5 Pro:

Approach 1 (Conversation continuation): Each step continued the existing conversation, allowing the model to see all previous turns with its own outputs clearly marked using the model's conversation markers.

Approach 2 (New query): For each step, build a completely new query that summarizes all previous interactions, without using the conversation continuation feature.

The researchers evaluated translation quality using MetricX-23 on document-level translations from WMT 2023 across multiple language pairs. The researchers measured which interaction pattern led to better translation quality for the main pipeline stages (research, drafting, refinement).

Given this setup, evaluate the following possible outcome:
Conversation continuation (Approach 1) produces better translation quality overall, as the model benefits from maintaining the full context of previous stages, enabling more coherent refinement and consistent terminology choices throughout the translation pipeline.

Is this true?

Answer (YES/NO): YES